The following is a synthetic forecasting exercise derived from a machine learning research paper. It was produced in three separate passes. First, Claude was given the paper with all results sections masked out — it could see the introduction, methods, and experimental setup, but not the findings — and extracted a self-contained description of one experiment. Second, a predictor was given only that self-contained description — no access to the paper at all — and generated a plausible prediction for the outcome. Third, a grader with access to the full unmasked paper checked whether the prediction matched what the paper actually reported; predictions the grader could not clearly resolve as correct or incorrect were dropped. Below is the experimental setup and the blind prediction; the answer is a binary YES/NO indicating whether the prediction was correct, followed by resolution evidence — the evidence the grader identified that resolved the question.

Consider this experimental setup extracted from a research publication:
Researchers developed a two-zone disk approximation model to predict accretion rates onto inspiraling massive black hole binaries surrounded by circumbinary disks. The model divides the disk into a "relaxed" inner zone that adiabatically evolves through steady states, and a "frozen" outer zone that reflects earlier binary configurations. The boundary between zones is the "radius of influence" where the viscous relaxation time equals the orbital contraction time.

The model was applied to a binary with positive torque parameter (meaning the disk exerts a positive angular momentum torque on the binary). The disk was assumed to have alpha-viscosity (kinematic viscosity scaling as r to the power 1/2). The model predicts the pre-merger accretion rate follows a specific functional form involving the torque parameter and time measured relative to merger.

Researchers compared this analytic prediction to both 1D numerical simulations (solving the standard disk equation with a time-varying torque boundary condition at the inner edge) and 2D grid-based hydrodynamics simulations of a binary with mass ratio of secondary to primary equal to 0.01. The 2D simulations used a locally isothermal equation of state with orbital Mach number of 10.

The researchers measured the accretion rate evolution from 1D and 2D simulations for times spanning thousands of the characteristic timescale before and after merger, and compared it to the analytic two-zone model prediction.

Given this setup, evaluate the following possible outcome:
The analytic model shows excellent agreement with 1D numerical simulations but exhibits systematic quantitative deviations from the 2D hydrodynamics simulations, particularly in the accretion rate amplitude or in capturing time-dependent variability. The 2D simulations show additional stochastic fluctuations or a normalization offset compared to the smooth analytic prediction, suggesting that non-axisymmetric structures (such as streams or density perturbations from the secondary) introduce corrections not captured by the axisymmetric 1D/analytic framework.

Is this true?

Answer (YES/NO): NO